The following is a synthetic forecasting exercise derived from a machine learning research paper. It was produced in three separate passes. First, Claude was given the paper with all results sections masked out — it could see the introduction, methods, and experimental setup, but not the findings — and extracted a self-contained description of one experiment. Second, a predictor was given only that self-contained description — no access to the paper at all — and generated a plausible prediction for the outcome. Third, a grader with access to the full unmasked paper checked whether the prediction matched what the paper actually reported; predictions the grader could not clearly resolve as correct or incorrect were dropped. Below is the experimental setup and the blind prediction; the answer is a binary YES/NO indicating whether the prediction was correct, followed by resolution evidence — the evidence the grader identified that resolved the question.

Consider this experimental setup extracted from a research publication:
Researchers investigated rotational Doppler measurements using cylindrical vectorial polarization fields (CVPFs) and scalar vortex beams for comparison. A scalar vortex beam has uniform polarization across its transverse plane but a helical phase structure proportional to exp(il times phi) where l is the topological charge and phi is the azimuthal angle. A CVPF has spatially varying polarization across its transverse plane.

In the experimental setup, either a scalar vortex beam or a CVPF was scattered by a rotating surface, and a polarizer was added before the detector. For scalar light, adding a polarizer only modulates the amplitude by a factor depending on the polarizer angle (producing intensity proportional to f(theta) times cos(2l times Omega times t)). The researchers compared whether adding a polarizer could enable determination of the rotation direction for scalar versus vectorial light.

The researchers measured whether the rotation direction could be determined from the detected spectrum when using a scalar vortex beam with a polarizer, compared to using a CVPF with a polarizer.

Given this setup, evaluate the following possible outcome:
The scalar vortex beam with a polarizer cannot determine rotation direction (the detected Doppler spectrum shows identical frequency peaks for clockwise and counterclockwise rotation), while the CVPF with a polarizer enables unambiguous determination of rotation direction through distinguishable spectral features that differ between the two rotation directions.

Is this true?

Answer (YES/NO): YES